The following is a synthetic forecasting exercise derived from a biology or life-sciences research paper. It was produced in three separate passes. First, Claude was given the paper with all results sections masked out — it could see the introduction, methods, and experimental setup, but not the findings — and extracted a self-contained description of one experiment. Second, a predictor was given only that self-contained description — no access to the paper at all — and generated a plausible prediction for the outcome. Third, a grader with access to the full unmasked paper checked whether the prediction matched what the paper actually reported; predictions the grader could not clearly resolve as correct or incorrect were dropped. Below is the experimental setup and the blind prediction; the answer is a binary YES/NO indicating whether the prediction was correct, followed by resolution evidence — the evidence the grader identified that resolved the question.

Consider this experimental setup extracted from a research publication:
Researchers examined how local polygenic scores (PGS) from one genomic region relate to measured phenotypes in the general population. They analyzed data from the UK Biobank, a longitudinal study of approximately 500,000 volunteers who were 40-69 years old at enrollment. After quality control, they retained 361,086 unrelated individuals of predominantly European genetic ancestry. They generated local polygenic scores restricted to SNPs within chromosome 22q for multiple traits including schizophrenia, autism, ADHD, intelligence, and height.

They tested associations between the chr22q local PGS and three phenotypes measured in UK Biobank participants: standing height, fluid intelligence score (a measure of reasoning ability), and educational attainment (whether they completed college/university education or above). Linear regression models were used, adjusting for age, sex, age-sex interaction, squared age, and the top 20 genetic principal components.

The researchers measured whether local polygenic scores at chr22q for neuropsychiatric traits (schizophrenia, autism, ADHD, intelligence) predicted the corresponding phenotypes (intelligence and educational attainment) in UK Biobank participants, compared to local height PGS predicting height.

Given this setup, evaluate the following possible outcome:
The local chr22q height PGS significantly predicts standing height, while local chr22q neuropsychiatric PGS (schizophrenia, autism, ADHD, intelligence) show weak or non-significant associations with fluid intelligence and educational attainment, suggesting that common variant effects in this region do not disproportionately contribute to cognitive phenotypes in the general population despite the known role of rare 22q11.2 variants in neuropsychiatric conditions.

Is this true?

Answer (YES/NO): NO